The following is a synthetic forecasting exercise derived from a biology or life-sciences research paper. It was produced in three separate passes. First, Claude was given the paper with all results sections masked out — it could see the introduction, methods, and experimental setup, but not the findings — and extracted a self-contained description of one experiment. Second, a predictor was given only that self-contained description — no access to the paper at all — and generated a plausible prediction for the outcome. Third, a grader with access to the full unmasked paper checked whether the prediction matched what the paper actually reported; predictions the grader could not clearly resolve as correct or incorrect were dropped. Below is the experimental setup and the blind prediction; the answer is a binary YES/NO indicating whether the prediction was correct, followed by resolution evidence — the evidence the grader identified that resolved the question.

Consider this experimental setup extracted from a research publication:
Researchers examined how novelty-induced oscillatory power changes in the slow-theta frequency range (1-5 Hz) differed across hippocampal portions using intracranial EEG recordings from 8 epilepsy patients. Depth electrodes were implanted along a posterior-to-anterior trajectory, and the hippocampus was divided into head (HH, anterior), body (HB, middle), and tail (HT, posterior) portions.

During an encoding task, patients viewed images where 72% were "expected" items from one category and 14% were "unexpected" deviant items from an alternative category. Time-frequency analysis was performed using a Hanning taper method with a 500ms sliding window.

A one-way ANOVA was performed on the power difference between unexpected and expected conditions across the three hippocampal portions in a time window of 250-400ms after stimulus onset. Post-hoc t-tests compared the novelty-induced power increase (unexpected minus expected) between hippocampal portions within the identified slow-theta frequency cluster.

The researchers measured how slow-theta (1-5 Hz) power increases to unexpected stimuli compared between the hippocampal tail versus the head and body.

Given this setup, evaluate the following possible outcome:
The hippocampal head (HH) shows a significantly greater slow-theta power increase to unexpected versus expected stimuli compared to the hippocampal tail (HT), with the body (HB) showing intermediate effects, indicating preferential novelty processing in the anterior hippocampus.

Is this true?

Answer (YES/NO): NO